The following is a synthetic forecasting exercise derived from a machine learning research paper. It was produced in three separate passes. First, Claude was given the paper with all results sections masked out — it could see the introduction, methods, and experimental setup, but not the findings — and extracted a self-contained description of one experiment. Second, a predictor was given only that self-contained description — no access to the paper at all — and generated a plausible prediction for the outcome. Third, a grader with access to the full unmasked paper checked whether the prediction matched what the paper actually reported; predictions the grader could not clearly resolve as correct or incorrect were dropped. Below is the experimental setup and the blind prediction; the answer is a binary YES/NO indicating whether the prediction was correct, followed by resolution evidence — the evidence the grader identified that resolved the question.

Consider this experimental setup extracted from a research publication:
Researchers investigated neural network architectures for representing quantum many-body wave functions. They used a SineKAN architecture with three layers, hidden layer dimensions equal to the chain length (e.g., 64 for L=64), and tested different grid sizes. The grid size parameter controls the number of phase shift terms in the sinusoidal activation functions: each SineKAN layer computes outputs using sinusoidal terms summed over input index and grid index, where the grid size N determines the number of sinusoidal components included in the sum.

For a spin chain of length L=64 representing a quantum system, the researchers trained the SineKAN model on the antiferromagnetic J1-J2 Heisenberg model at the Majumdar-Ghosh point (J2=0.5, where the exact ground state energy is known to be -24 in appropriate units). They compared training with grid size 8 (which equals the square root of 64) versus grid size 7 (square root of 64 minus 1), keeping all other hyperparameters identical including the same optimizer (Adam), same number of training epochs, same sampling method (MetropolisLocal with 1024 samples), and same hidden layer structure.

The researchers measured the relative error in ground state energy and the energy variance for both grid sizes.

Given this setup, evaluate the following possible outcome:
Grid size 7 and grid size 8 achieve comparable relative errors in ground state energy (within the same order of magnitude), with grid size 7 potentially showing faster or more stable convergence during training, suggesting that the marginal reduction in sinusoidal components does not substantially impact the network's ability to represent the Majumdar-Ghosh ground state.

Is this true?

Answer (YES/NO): NO